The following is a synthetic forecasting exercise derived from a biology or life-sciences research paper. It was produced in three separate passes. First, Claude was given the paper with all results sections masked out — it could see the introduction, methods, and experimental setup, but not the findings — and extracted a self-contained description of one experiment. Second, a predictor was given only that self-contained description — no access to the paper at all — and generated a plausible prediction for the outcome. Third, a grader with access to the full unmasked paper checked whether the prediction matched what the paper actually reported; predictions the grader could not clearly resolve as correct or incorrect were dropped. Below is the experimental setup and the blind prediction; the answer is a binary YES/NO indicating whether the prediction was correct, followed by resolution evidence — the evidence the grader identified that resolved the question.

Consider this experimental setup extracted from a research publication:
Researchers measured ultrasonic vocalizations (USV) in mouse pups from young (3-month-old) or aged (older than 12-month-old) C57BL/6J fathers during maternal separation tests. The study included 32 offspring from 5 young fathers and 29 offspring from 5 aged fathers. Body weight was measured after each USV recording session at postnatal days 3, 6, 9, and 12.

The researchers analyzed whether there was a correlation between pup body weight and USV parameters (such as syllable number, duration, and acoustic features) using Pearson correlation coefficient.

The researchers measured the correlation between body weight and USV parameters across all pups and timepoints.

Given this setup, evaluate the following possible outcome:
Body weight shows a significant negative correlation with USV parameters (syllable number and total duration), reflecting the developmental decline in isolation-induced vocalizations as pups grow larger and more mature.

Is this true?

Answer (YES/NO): NO